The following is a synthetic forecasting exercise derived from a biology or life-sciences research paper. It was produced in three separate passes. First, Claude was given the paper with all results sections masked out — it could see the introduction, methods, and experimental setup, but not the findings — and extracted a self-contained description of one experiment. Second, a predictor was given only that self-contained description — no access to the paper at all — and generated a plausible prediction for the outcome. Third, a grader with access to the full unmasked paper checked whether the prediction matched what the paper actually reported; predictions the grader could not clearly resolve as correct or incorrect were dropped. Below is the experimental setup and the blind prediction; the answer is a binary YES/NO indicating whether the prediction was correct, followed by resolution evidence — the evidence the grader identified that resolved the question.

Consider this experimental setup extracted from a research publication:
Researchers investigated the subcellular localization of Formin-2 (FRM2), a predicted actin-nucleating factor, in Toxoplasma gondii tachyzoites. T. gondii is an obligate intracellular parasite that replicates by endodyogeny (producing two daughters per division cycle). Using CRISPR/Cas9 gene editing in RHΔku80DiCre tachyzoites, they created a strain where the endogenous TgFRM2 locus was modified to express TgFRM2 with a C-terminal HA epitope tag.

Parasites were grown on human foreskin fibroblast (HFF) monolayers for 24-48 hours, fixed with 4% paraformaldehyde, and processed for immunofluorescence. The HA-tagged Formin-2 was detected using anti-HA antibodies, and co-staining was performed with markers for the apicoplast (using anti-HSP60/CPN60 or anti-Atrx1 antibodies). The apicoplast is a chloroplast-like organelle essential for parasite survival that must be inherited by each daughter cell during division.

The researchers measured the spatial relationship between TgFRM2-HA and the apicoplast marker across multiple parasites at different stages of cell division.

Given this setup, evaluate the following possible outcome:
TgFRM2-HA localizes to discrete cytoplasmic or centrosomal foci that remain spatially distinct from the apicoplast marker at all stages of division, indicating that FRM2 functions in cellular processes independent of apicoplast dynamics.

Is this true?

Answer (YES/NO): NO